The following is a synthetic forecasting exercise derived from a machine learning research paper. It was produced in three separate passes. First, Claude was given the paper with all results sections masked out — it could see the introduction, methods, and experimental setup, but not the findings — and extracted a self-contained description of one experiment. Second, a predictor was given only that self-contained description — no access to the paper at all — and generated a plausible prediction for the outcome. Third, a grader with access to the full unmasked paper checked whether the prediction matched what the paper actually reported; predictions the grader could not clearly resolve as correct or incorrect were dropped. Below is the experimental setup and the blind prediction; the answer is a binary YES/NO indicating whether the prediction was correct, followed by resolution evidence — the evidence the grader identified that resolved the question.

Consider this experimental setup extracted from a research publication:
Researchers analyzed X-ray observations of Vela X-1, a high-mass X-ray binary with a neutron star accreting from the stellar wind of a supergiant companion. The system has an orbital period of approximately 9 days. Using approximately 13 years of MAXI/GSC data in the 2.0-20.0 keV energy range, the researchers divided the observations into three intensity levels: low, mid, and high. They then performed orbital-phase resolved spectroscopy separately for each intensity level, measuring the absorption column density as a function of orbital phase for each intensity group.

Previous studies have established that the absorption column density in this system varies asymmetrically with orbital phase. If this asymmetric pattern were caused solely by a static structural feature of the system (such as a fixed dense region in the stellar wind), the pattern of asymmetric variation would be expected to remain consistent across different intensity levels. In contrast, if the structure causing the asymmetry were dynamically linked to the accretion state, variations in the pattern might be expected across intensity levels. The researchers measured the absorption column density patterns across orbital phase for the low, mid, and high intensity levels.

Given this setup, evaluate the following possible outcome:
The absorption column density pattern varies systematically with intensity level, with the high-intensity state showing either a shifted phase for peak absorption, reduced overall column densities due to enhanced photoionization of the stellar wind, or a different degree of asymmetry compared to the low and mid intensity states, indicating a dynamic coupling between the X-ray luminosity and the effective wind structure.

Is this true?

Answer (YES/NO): YES